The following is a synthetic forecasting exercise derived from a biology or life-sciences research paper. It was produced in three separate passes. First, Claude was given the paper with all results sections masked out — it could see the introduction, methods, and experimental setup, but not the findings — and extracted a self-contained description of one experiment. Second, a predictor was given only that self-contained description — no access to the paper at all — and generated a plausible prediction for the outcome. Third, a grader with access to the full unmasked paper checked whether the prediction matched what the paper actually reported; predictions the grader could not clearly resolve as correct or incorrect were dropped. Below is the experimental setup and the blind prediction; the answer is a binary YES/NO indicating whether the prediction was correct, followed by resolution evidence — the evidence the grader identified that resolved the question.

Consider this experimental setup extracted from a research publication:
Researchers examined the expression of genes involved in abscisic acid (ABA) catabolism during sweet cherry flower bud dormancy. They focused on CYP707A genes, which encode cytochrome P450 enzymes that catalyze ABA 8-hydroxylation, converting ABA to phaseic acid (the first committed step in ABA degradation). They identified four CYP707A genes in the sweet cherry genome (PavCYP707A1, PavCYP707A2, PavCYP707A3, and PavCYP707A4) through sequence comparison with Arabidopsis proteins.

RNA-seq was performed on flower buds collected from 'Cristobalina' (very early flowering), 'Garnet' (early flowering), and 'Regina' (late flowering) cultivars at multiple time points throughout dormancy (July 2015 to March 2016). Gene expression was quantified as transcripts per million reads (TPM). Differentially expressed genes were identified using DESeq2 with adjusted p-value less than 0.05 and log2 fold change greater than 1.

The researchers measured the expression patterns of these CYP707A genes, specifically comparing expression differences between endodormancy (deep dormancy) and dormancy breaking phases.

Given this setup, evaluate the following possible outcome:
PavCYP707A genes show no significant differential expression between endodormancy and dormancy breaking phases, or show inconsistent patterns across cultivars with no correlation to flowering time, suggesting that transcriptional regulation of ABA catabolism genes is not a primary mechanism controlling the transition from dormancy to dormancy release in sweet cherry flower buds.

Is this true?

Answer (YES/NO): NO